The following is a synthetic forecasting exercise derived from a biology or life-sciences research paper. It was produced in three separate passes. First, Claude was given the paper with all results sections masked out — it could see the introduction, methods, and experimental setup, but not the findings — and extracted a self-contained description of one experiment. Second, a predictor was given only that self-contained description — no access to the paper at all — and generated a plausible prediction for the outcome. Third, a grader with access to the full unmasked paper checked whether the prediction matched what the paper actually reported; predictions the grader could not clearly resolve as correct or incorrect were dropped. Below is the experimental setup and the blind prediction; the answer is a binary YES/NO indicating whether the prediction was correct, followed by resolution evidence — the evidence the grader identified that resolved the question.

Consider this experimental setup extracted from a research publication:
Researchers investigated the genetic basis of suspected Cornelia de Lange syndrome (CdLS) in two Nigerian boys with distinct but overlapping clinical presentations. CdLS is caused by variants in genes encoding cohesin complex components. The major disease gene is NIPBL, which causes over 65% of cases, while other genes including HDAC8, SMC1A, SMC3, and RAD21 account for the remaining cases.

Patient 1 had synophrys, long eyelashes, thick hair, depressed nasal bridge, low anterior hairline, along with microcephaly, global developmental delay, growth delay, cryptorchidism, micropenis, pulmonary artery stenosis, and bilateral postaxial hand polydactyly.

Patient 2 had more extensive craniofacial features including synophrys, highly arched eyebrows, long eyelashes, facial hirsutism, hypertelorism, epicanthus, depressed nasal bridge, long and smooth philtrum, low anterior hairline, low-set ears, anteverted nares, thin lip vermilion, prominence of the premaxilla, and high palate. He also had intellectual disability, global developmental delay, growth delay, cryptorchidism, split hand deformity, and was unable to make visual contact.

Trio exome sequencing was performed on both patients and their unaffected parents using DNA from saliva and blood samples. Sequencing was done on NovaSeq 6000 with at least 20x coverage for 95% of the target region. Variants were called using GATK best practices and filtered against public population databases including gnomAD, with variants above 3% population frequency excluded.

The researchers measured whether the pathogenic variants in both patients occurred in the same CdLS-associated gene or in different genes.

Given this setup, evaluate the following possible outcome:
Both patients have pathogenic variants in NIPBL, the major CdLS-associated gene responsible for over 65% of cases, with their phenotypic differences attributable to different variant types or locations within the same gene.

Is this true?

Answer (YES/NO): YES